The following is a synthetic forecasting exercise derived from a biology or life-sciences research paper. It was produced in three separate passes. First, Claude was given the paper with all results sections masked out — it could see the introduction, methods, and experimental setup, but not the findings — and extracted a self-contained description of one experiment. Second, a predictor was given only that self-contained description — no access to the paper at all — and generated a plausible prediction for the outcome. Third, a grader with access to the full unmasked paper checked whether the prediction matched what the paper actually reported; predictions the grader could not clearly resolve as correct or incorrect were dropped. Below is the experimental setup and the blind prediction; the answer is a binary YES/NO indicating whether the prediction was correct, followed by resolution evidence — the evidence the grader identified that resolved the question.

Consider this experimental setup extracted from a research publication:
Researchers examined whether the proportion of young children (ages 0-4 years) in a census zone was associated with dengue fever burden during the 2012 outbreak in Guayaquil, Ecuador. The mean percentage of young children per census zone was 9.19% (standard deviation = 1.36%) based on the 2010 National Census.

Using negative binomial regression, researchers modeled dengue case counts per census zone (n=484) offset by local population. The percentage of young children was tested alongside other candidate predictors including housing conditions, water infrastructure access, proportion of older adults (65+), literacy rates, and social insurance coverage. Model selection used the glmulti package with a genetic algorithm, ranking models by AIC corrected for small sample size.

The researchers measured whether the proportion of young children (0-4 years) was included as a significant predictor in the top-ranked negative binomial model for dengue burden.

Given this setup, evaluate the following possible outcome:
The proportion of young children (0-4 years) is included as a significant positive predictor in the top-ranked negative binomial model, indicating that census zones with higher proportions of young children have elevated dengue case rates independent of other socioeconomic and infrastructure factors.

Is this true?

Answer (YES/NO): NO